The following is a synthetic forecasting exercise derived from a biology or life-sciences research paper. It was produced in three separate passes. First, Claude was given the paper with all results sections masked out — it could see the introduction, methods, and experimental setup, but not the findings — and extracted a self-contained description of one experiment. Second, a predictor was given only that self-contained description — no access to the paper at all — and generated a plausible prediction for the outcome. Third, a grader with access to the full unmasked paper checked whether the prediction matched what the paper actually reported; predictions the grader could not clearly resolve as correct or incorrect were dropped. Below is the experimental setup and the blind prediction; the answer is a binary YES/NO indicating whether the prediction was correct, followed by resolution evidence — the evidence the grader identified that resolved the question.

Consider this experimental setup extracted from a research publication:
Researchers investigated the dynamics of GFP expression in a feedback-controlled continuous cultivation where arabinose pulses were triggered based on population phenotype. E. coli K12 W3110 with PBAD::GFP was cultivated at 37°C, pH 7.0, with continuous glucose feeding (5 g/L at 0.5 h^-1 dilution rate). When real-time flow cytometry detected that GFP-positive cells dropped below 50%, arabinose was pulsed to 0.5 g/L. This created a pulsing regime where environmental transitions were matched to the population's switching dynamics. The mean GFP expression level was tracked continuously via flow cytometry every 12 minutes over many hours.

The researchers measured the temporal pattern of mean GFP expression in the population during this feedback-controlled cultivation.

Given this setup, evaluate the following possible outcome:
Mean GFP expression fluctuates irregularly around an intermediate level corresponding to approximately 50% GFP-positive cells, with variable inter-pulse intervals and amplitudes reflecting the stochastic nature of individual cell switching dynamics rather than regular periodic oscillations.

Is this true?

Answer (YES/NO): NO